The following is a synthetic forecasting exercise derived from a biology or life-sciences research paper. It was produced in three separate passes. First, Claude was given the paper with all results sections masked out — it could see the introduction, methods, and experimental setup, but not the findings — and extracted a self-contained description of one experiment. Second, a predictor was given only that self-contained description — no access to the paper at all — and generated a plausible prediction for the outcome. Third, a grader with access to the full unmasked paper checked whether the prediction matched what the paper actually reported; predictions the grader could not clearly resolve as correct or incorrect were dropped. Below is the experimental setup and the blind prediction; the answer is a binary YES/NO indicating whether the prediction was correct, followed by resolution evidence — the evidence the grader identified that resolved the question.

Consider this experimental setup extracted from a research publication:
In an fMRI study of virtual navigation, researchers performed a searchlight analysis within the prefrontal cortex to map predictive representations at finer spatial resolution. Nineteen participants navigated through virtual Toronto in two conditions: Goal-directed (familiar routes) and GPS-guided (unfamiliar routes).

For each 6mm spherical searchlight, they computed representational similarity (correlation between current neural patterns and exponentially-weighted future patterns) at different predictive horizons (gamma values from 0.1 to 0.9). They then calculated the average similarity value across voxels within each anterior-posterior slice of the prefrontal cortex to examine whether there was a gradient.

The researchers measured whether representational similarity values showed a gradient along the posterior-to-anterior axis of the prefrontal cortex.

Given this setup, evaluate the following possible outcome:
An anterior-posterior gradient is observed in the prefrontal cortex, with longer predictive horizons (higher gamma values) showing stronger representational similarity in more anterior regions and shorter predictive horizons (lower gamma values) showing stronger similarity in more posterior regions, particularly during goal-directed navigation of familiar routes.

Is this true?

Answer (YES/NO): NO